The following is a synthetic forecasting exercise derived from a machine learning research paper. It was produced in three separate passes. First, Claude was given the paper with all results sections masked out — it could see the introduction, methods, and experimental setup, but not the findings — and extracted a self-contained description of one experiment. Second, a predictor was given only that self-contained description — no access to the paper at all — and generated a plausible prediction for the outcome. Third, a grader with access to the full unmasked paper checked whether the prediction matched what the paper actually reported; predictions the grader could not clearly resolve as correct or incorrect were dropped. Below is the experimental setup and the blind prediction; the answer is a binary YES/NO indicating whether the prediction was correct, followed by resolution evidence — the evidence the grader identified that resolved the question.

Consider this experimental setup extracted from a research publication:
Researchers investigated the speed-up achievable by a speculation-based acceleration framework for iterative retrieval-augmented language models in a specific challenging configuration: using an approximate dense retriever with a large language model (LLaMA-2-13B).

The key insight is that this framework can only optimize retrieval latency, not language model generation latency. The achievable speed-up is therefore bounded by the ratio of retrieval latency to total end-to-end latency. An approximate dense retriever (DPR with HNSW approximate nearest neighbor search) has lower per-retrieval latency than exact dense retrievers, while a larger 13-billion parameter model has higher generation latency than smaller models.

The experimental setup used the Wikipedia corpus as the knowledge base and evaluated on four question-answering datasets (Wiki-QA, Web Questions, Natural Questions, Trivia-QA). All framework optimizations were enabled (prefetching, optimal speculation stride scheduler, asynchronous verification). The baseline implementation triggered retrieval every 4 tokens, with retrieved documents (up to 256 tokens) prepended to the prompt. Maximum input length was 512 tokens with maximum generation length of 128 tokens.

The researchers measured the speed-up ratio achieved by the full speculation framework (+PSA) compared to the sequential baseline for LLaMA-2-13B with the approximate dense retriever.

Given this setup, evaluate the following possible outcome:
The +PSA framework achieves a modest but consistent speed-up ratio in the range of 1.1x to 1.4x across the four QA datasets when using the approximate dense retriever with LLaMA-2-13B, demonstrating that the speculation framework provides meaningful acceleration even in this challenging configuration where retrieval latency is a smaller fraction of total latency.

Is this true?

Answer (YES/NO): NO